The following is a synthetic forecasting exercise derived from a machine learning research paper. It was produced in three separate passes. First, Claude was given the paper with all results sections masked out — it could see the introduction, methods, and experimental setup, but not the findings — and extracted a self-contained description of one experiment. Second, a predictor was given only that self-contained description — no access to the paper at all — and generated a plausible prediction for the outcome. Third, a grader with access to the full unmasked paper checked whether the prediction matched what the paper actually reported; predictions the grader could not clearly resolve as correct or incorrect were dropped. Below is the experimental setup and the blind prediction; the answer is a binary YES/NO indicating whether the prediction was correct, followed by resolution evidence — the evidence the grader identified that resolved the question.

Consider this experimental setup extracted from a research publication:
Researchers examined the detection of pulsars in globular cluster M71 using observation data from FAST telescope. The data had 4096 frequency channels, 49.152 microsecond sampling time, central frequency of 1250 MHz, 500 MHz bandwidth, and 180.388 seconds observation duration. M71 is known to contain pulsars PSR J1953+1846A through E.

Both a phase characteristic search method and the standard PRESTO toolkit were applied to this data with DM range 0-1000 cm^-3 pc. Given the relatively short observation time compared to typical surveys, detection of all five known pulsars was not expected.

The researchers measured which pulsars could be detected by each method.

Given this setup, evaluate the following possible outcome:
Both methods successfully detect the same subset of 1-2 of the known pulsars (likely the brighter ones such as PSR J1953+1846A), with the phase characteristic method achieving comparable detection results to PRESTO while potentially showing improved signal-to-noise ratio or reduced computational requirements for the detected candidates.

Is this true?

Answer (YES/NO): YES